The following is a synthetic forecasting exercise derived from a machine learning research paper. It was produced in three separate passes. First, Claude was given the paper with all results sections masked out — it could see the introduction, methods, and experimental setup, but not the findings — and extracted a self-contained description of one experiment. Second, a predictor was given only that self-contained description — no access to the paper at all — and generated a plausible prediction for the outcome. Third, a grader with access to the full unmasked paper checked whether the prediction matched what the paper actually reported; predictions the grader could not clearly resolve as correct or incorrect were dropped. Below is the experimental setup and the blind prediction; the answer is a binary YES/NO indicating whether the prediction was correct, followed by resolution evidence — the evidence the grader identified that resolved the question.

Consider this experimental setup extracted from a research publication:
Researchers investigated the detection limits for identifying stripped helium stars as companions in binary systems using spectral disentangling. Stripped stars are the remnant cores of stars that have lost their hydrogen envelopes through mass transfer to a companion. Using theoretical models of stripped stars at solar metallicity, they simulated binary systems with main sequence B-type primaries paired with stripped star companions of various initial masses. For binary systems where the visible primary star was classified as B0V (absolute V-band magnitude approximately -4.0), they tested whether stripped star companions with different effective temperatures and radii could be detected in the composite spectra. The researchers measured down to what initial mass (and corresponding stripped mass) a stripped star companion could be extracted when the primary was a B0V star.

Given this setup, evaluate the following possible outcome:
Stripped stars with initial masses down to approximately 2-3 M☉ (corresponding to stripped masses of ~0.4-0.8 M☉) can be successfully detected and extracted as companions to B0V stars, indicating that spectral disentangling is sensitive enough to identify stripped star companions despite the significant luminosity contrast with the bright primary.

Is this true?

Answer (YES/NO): NO